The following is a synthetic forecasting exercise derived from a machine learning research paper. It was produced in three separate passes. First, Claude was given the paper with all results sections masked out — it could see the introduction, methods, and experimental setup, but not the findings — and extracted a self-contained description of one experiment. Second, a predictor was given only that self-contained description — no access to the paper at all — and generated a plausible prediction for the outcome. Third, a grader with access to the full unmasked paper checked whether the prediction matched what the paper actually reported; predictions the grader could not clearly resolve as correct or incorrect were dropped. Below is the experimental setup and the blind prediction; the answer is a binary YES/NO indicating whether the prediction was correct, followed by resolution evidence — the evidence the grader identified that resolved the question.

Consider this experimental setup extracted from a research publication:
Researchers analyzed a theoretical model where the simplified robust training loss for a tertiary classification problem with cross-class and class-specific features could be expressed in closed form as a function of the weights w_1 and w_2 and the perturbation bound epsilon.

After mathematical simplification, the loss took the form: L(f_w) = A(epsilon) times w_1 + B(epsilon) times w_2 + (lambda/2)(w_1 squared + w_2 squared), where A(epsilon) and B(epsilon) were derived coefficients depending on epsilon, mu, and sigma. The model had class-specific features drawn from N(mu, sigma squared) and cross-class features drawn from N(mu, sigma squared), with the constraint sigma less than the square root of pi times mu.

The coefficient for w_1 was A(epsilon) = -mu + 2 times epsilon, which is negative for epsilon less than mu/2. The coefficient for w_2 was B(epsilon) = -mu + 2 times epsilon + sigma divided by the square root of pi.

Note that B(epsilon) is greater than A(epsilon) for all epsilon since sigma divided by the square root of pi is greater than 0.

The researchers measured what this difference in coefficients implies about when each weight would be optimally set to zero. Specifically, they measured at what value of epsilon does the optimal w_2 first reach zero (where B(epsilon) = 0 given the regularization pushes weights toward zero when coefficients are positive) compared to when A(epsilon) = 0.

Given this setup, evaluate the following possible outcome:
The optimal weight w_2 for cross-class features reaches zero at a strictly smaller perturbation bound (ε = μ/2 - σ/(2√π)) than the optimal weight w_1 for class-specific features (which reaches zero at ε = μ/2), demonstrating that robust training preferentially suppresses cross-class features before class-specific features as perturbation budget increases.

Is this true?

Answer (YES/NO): YES